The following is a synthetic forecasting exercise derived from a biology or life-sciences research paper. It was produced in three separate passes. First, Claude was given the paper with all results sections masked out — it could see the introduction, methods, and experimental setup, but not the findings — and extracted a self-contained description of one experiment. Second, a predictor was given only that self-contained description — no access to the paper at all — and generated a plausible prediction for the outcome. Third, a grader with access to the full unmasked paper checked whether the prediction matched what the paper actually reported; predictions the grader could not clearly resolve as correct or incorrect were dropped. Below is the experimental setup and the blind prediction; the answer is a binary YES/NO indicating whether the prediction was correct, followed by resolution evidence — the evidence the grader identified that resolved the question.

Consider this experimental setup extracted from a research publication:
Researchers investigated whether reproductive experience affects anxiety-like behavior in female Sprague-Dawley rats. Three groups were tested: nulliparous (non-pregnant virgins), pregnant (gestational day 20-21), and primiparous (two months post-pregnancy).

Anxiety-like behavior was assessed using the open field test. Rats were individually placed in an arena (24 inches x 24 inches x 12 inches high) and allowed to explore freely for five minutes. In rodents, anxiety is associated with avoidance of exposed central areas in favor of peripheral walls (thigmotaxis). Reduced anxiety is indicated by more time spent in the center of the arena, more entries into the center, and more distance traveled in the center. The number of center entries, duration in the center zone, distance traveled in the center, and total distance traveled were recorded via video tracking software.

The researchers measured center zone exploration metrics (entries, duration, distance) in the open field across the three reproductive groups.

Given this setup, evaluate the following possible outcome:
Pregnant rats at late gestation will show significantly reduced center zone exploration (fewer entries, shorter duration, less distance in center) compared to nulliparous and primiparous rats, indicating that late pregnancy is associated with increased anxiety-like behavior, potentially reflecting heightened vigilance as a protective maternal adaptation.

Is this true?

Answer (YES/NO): NO